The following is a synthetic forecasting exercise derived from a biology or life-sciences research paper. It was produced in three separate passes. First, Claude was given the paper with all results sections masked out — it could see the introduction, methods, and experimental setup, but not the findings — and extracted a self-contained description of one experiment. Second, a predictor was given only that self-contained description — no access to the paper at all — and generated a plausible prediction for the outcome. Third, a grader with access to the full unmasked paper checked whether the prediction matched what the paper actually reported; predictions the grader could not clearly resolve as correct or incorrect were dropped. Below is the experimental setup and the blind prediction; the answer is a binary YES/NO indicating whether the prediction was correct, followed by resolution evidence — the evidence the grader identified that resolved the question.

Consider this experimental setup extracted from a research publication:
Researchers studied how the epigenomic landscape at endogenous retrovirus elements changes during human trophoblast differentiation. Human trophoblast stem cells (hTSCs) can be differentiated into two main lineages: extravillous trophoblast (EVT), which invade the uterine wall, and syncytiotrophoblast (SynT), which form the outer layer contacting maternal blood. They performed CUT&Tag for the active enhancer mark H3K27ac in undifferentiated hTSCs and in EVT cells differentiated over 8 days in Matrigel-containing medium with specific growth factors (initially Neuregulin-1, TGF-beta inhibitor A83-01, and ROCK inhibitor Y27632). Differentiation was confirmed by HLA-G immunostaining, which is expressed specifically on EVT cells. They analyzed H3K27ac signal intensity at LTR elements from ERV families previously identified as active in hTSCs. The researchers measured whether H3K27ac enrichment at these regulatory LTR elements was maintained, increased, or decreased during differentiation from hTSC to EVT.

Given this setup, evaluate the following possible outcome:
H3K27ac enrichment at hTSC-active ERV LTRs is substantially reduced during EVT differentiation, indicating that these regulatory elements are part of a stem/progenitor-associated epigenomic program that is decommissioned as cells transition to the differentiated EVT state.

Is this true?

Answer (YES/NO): NO